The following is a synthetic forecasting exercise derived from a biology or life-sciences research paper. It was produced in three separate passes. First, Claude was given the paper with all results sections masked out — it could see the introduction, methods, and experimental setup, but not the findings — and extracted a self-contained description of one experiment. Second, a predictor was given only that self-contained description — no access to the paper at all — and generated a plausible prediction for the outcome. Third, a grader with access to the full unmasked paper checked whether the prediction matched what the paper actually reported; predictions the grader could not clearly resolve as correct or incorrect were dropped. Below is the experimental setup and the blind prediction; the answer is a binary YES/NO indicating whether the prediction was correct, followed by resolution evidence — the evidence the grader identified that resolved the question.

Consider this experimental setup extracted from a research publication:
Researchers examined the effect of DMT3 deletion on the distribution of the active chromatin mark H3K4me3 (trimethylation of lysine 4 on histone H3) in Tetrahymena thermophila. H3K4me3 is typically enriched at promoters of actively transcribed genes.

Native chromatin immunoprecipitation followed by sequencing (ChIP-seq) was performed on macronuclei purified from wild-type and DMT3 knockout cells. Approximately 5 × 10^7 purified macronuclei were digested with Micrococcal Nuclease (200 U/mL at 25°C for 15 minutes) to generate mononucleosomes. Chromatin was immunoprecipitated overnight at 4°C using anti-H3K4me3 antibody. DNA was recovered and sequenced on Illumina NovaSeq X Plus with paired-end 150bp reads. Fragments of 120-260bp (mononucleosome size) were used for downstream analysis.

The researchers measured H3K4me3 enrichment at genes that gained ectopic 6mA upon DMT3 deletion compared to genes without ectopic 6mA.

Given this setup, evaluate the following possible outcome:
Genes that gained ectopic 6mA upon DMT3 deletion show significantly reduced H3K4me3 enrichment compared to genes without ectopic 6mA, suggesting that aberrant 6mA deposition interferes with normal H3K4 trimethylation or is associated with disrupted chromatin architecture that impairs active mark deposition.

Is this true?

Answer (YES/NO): NO